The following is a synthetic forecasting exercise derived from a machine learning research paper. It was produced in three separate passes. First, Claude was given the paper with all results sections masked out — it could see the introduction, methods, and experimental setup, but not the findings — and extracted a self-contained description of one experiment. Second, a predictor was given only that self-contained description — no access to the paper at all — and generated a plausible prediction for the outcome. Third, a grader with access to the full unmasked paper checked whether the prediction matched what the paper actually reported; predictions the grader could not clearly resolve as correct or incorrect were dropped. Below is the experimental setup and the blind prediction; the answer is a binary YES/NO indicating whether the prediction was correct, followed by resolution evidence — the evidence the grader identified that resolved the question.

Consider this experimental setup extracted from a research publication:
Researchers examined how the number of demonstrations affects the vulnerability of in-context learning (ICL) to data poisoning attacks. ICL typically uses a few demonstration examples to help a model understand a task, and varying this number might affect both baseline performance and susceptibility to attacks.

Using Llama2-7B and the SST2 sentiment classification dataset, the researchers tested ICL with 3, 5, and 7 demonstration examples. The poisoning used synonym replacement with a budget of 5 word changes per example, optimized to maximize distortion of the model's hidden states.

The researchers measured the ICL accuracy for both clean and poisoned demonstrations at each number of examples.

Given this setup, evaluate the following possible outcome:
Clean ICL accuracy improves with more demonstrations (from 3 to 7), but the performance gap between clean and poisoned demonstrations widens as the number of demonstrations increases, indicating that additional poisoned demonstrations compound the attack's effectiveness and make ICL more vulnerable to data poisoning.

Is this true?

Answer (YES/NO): YES